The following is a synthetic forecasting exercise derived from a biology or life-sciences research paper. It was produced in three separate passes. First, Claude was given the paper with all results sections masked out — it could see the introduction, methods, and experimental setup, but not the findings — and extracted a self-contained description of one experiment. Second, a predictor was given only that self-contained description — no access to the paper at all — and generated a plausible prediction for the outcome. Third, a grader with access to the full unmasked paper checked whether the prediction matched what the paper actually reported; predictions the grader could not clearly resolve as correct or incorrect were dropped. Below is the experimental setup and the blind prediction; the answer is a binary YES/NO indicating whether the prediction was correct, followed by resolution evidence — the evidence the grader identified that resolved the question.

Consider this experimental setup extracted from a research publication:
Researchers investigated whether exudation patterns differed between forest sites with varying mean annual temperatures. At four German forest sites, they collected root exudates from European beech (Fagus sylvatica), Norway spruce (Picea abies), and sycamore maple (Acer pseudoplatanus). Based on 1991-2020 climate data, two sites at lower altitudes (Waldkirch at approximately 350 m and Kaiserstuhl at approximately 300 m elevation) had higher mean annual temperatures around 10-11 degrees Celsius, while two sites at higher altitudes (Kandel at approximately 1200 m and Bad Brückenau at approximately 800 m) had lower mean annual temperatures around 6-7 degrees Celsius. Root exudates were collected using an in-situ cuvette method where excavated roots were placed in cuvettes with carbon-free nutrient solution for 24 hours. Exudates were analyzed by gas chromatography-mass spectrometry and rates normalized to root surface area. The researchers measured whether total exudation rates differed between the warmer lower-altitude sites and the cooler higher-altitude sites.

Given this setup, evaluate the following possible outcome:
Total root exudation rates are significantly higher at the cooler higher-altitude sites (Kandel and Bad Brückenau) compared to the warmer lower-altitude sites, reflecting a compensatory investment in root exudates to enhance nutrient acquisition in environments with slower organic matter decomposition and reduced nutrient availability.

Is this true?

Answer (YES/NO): NO